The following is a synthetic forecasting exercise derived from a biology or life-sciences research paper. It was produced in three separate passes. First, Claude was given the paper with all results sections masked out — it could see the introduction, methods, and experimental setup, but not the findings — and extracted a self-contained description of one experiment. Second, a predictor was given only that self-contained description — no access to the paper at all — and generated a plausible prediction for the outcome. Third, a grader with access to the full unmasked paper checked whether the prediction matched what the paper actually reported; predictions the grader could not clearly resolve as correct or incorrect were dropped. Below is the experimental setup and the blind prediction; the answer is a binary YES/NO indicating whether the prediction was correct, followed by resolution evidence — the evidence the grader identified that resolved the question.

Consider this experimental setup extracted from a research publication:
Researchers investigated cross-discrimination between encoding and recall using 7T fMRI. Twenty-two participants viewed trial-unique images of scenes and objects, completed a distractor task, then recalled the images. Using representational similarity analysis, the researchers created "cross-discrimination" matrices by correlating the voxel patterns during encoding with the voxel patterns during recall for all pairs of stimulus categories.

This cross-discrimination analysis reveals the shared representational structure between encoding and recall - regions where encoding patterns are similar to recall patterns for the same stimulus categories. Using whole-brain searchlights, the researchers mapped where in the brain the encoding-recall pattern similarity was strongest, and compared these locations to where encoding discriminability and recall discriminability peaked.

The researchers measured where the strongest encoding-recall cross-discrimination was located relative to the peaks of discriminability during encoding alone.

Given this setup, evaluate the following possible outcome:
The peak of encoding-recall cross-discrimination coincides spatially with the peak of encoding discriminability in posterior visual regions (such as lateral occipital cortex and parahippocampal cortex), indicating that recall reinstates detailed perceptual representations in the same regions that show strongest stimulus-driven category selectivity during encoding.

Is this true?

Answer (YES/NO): NO